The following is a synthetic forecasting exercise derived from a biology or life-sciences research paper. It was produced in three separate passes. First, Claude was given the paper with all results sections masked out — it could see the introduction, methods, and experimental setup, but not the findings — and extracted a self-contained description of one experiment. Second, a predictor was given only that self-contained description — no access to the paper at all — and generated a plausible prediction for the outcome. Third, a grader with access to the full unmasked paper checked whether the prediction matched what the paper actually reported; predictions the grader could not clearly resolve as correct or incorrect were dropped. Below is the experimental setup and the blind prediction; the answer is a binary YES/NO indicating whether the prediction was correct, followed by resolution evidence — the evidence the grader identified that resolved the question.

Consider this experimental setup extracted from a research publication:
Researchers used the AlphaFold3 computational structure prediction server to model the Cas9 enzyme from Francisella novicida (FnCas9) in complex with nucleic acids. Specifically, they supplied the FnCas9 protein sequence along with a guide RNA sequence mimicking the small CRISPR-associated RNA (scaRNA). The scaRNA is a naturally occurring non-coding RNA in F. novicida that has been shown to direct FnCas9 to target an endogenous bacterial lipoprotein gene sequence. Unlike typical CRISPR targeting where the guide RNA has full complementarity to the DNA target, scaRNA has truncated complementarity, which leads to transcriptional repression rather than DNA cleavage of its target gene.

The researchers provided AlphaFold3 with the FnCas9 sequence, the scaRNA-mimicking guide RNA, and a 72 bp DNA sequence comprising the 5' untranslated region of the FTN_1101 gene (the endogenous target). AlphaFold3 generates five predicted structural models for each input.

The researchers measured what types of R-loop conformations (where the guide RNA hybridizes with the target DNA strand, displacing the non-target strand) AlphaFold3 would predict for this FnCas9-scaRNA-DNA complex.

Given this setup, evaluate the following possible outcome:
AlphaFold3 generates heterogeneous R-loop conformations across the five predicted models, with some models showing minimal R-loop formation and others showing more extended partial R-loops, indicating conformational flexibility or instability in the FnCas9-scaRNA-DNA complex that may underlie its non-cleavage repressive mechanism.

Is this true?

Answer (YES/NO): YES